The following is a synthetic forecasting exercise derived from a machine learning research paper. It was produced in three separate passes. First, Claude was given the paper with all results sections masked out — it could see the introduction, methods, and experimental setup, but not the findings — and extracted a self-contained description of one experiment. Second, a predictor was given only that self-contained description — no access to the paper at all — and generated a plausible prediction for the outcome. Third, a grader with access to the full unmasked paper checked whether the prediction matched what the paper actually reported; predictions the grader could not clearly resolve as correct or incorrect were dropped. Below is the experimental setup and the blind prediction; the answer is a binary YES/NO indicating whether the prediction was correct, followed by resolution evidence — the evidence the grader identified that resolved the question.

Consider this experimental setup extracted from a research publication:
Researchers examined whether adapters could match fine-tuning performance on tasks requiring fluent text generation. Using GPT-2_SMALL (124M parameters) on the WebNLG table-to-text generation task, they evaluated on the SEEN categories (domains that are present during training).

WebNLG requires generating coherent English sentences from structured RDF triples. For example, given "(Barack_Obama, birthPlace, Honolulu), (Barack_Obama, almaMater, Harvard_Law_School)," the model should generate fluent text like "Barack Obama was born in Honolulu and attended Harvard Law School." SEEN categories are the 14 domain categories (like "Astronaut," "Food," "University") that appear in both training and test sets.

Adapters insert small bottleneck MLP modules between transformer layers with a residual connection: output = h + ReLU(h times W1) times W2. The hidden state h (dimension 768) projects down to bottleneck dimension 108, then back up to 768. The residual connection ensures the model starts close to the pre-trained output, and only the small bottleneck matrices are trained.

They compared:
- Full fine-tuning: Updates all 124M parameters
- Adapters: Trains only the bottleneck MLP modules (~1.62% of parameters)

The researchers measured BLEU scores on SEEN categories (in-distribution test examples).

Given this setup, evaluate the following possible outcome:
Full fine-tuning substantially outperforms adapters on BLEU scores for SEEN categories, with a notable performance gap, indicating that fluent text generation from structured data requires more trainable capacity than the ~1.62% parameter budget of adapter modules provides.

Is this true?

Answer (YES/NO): NO